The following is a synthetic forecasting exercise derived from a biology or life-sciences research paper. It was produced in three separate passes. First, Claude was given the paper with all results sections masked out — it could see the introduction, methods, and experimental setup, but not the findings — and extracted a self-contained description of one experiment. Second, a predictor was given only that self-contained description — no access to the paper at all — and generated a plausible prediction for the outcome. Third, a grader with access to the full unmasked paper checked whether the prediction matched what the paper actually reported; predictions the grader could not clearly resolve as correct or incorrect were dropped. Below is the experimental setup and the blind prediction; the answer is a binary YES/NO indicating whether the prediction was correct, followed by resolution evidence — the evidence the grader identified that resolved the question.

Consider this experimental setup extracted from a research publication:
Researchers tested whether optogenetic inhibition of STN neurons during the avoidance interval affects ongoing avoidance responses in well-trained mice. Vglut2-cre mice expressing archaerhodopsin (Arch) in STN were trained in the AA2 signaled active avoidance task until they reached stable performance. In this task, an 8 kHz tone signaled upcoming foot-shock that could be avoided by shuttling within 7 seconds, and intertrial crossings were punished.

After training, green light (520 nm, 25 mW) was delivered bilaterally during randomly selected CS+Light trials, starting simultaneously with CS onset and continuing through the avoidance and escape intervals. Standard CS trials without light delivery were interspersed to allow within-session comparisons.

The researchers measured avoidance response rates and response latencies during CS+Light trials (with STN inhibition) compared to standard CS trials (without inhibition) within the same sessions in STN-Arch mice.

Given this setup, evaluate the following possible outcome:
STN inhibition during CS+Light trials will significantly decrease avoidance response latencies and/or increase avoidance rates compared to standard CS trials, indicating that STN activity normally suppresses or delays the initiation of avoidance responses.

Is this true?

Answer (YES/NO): NO